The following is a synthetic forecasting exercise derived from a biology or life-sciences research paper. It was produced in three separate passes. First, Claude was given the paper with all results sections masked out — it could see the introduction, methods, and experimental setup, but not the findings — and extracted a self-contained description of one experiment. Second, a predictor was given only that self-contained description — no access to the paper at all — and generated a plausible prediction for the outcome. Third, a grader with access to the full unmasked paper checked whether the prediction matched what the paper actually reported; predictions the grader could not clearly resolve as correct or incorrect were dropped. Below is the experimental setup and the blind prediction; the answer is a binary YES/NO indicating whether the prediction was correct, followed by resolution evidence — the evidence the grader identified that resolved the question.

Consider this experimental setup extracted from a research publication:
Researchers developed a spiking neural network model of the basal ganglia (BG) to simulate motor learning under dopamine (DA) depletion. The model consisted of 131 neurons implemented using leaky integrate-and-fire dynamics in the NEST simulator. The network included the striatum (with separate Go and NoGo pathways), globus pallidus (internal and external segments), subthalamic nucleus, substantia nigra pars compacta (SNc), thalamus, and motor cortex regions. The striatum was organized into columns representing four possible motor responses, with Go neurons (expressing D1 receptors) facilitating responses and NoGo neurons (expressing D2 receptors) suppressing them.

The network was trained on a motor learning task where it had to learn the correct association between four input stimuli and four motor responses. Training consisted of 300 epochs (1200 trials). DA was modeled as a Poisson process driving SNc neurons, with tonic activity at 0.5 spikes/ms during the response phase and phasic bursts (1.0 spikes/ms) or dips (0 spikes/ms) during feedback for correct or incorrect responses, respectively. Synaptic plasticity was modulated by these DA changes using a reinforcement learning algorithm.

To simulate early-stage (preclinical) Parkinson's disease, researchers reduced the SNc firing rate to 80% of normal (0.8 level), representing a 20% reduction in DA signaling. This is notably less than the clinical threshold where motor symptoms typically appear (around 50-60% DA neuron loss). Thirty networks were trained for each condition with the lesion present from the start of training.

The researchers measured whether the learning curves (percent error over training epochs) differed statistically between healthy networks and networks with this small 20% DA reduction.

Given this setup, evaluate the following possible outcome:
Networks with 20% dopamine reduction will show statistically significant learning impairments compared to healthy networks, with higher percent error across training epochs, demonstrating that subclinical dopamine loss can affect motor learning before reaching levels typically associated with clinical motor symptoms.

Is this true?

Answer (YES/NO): YES